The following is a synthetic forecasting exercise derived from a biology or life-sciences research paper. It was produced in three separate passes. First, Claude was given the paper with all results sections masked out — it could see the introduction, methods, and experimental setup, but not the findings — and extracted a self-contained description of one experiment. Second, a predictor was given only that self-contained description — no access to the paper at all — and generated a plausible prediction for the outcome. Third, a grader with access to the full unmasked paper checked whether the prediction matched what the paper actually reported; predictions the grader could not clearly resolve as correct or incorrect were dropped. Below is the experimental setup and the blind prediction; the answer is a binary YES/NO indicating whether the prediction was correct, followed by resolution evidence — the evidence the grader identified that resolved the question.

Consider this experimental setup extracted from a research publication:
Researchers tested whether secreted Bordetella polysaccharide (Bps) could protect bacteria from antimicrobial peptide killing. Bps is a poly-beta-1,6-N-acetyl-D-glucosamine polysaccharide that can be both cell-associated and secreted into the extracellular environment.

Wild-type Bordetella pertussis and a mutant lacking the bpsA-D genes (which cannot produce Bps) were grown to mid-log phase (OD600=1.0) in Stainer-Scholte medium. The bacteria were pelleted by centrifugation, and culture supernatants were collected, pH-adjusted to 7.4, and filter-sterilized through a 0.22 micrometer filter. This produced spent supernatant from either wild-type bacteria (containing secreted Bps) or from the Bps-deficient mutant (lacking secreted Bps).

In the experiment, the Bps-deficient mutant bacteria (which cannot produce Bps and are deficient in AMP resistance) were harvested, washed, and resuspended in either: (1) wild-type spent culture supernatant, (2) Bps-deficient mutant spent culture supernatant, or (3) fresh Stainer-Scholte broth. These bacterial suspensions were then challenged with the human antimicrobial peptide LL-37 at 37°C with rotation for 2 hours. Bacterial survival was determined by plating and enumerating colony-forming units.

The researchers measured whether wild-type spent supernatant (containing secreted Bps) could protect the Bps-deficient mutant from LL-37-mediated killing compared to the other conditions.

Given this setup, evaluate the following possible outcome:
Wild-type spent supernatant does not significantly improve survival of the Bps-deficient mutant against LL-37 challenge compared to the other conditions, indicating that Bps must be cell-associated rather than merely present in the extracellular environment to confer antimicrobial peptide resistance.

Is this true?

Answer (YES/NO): NO